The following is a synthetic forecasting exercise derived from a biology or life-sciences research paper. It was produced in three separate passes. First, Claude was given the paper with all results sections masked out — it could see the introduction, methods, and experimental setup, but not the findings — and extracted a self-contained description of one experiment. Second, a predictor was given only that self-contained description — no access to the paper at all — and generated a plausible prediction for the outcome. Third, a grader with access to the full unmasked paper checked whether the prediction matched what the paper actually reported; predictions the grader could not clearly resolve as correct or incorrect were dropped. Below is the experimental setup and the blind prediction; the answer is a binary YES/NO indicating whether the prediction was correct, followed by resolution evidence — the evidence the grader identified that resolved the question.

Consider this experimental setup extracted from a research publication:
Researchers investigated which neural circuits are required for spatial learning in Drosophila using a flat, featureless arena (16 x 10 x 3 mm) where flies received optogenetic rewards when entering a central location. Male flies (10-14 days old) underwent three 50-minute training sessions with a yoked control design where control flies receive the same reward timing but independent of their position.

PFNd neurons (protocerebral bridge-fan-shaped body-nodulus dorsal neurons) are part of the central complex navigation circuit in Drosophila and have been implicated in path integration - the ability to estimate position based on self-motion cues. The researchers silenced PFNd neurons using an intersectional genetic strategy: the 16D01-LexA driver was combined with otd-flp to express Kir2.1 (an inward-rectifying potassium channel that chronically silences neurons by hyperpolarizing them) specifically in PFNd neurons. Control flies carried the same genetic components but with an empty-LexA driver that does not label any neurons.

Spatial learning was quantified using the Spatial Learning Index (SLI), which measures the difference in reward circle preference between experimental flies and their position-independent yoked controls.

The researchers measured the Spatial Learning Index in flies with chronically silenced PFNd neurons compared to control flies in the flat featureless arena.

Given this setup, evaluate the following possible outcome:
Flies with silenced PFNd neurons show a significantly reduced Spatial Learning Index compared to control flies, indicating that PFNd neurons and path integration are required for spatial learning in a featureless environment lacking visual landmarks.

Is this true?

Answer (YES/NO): YES